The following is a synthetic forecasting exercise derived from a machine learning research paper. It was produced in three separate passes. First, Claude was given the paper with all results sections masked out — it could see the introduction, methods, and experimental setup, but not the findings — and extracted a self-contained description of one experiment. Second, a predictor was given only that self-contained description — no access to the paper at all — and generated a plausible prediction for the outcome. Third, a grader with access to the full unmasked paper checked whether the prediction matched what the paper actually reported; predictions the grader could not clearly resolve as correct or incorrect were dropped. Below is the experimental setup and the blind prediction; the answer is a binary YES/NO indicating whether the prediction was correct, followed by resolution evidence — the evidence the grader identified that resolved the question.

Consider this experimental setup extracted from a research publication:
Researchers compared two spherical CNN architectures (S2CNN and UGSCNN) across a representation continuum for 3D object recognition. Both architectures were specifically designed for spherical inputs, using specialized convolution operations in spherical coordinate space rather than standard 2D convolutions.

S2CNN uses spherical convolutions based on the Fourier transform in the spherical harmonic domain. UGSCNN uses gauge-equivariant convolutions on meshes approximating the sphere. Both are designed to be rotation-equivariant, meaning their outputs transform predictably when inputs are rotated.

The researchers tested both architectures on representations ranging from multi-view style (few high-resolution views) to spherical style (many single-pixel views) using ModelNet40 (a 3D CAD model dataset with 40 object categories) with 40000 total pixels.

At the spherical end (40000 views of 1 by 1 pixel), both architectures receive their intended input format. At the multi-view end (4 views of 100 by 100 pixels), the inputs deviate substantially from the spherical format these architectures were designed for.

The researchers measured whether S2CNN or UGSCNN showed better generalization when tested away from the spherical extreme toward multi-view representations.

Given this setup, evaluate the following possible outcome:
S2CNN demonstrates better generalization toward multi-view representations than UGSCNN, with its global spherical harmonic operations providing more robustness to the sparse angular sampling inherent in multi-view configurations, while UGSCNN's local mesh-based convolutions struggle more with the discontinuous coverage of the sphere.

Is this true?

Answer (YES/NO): NO